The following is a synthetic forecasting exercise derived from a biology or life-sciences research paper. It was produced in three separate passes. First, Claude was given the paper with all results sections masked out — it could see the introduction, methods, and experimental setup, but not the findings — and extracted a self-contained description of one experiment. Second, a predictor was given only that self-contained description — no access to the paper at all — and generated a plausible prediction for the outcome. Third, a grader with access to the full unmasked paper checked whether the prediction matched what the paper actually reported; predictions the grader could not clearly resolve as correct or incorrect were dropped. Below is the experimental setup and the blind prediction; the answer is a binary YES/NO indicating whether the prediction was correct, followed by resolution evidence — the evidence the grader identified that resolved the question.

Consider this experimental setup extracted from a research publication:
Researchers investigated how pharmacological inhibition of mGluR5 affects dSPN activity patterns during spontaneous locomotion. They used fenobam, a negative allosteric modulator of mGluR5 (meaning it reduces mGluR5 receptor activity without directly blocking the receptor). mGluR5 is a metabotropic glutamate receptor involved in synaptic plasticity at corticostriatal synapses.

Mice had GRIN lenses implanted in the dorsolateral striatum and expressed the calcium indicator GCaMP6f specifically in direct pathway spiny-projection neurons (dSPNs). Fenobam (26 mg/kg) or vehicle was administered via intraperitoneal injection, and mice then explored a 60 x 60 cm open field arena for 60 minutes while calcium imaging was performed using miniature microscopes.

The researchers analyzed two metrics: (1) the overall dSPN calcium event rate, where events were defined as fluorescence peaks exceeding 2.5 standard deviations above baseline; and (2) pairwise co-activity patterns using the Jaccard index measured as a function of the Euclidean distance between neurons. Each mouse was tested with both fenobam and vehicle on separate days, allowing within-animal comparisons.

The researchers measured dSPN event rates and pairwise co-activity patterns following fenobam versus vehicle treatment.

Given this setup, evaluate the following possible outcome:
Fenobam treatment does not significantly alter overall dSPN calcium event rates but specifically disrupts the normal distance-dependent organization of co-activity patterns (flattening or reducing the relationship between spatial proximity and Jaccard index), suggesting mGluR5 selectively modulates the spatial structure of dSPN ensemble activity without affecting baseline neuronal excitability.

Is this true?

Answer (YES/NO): NO